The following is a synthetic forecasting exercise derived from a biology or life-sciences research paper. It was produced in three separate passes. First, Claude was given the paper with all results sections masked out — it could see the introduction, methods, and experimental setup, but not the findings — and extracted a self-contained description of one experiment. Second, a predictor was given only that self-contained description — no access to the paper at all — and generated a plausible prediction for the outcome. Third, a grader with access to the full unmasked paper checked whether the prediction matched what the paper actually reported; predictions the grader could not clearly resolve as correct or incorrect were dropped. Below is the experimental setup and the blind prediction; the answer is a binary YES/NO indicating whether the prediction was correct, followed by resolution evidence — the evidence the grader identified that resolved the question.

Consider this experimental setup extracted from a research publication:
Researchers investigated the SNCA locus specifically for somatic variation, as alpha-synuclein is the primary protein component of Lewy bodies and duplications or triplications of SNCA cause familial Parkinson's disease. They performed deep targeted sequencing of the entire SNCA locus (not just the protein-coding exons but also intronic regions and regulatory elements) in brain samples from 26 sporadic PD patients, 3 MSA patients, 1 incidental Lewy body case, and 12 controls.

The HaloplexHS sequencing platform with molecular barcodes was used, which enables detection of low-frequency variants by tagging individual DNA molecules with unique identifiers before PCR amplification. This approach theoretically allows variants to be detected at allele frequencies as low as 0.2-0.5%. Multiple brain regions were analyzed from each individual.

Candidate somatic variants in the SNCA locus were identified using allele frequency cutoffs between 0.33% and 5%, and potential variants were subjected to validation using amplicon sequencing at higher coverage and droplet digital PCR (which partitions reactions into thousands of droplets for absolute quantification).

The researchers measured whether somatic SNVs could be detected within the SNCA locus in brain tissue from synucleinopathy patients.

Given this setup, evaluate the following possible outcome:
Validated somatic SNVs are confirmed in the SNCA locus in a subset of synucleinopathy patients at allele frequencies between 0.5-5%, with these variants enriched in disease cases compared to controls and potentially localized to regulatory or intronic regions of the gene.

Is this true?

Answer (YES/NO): NO